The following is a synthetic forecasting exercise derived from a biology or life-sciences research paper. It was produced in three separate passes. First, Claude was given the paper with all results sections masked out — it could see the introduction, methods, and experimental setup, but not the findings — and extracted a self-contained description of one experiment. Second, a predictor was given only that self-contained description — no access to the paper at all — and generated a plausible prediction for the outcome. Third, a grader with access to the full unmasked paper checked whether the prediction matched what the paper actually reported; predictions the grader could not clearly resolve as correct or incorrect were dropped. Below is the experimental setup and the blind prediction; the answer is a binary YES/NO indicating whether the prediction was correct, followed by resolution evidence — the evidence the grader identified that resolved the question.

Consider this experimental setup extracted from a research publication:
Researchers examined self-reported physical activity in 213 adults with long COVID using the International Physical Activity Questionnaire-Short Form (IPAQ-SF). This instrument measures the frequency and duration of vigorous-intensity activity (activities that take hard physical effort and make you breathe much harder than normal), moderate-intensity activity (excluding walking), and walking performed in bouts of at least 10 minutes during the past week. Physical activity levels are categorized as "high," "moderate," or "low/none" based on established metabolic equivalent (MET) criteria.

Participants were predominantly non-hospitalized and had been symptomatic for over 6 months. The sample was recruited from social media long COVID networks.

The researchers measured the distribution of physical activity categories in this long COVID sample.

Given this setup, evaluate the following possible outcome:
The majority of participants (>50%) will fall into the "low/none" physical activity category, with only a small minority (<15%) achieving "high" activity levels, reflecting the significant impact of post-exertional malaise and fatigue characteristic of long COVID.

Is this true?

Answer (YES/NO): YES